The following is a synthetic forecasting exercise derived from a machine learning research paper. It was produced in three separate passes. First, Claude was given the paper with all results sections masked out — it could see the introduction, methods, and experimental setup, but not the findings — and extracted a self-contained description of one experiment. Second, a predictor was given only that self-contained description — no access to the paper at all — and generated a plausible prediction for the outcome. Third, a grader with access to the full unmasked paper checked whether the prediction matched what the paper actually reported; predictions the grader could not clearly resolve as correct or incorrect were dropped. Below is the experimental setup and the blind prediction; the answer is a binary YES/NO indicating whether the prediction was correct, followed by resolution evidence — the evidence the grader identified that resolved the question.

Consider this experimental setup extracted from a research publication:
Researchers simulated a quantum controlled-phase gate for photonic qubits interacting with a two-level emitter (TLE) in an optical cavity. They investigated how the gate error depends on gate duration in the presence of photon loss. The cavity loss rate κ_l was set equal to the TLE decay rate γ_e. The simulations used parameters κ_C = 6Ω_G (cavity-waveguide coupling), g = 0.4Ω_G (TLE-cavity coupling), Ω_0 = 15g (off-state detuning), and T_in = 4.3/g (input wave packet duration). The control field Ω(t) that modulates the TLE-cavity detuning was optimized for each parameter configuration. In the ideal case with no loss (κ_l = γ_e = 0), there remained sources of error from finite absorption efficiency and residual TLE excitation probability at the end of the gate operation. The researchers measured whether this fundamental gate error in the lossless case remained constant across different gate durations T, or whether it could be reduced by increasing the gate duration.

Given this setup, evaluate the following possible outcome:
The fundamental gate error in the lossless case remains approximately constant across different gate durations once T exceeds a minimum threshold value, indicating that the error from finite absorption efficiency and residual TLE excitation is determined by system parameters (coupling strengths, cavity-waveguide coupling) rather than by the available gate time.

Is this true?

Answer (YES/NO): YES